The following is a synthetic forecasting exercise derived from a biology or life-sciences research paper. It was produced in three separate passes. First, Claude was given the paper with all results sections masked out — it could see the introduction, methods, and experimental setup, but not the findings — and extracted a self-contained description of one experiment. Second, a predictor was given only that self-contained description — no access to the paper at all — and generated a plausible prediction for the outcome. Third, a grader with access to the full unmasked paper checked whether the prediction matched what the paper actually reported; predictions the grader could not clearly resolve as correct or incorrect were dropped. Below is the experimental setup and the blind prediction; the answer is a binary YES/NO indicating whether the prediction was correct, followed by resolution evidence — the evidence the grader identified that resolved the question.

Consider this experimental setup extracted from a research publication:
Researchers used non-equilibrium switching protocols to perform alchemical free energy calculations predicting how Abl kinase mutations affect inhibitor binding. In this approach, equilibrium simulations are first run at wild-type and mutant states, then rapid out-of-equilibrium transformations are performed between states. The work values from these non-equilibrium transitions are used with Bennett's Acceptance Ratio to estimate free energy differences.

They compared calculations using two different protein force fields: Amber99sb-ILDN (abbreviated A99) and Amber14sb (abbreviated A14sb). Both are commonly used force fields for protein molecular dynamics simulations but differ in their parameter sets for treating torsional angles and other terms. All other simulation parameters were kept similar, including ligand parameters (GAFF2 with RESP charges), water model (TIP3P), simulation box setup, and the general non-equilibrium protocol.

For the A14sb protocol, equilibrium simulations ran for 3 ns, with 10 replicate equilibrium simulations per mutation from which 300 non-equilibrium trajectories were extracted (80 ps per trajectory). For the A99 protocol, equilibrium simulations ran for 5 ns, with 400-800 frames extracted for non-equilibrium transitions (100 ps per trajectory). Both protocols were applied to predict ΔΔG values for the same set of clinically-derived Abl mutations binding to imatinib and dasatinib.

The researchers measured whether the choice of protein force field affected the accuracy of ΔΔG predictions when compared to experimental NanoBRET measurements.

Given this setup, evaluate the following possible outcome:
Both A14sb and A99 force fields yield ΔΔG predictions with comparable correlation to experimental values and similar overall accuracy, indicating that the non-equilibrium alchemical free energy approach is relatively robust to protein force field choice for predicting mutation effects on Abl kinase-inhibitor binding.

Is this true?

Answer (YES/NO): YES